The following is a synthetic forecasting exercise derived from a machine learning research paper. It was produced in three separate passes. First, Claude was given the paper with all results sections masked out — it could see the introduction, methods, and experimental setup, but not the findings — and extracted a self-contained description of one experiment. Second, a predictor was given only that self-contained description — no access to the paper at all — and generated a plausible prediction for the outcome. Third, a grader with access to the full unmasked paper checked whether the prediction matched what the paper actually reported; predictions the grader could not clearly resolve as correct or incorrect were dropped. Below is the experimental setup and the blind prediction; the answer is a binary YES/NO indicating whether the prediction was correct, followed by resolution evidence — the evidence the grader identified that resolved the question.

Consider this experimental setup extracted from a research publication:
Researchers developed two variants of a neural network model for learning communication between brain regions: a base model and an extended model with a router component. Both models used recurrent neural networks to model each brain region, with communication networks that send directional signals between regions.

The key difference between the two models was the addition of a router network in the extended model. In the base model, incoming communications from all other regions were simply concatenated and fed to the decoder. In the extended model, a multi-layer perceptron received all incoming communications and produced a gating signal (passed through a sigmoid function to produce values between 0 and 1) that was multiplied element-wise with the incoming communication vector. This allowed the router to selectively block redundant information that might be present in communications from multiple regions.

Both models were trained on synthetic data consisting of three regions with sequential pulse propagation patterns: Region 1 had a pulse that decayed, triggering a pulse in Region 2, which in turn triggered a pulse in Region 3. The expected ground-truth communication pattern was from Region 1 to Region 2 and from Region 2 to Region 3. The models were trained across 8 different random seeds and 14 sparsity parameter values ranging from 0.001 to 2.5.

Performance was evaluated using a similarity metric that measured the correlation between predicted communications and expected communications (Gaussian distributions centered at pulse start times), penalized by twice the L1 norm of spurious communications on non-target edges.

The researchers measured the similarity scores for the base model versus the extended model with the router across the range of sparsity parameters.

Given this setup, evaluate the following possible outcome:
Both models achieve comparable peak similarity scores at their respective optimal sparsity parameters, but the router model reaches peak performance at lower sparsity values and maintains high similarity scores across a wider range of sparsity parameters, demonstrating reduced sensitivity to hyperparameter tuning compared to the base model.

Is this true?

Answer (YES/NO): NO